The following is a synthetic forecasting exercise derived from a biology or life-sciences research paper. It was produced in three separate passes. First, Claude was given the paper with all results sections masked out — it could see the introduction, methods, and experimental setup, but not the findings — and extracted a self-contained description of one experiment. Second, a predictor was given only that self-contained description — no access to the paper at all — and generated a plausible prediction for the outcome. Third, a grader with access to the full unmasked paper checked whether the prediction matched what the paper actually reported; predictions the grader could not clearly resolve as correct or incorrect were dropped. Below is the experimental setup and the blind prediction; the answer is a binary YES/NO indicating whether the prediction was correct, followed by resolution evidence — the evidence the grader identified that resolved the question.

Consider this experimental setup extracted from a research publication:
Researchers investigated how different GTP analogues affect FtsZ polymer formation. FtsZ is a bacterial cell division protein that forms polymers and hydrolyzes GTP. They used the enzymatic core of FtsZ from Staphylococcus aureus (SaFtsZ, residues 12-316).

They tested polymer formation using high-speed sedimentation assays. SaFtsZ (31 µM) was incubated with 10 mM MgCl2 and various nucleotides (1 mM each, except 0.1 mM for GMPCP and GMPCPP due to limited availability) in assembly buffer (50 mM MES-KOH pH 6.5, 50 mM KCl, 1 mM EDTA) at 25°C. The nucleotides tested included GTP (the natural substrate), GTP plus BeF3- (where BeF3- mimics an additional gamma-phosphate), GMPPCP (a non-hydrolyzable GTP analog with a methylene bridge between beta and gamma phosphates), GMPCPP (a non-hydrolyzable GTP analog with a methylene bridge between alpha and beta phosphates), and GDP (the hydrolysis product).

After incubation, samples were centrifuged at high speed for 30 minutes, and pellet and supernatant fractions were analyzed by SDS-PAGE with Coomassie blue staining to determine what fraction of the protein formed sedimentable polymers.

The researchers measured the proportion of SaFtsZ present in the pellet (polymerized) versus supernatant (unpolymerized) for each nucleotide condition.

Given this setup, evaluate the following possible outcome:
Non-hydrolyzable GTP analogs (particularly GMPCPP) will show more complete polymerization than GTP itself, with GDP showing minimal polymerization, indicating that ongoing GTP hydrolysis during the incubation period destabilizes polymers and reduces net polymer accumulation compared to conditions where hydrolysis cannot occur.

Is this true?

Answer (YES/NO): NO